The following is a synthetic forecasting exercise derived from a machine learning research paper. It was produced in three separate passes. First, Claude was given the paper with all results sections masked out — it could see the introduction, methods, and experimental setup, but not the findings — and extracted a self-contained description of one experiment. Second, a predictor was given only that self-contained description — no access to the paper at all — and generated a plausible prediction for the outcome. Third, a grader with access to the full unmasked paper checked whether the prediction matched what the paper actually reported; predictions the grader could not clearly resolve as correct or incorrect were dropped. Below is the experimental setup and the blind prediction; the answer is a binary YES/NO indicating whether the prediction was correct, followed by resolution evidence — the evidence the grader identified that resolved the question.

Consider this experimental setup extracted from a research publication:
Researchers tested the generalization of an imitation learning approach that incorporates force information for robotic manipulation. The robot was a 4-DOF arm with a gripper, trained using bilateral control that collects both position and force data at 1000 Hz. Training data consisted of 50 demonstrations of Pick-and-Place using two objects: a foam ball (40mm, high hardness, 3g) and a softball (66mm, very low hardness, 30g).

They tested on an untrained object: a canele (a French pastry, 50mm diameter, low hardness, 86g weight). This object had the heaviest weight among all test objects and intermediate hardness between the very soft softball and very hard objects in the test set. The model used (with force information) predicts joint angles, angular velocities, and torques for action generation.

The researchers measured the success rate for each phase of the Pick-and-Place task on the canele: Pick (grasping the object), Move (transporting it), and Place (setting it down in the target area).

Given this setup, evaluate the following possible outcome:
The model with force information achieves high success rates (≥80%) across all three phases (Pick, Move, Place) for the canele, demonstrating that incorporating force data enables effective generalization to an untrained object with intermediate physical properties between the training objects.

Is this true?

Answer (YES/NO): YES